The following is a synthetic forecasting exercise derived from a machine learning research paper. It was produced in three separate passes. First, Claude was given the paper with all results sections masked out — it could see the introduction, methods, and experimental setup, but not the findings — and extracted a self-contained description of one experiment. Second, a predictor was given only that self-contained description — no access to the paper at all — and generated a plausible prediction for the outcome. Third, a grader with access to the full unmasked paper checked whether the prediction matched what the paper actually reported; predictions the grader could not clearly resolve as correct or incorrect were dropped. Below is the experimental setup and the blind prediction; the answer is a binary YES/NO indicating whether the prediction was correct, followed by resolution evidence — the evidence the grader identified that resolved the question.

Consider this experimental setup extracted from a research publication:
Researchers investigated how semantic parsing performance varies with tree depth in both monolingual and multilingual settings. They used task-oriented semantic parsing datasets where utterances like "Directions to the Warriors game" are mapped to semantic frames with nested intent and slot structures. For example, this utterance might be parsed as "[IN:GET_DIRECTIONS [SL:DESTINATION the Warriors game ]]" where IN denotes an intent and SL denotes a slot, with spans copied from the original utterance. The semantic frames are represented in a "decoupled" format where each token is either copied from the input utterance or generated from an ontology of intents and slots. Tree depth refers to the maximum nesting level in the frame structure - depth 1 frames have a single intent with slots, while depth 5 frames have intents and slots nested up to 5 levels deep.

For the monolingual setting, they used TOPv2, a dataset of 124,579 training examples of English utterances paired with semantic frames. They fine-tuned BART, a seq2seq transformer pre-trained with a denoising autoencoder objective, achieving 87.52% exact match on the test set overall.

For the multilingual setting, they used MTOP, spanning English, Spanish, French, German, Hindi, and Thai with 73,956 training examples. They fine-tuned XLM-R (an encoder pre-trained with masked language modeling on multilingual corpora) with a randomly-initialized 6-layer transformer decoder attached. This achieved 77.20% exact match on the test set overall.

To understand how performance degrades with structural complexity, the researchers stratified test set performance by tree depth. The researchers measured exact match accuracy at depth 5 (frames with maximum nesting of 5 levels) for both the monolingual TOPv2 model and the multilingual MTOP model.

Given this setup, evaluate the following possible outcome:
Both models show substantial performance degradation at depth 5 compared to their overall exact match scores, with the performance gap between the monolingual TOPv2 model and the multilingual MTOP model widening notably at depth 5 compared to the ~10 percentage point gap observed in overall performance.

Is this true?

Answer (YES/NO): YES